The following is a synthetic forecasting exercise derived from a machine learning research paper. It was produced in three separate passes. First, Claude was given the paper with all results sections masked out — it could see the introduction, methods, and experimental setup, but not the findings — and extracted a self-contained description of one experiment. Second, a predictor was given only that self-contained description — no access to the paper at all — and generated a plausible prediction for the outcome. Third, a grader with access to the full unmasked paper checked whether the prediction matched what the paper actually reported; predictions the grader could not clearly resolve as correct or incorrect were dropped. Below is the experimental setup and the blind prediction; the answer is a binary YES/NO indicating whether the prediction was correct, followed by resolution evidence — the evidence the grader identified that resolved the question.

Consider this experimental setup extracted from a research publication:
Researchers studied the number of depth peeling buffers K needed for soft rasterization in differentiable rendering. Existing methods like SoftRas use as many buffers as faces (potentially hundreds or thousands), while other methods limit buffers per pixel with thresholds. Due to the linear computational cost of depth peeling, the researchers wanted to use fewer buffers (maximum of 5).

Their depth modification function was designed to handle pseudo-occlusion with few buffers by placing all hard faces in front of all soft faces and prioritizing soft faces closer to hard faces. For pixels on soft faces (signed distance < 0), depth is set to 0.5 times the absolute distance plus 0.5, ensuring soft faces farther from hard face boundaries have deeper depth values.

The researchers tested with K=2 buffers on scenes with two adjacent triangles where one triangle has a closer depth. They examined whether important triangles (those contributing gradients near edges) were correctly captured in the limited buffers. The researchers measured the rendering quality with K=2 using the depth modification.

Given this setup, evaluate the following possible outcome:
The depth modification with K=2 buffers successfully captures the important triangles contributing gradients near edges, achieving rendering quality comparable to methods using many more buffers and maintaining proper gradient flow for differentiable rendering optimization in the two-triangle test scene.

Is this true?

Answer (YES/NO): YES